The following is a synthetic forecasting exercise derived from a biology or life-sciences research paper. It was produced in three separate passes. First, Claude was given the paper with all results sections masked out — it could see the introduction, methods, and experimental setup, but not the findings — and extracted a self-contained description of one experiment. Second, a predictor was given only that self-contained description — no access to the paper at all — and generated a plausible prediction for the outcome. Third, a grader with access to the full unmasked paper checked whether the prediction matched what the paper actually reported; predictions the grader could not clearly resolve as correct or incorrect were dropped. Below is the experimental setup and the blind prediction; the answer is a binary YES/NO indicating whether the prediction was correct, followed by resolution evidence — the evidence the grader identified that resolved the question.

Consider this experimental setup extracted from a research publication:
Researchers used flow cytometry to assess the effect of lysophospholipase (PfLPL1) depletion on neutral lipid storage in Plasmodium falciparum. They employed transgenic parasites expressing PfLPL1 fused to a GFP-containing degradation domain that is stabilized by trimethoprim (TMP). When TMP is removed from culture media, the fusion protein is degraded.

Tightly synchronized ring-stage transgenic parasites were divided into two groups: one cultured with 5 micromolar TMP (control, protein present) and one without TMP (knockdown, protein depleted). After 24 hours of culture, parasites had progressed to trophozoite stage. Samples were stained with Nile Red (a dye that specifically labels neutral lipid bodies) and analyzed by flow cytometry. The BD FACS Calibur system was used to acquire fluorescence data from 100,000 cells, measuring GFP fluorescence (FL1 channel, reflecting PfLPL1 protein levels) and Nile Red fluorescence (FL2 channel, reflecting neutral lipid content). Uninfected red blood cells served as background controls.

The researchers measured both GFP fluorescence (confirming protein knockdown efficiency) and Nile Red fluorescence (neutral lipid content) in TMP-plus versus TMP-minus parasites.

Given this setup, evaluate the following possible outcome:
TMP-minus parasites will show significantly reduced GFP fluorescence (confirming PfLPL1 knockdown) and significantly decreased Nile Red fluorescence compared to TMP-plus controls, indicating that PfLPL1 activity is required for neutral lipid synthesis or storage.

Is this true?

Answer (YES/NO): YES